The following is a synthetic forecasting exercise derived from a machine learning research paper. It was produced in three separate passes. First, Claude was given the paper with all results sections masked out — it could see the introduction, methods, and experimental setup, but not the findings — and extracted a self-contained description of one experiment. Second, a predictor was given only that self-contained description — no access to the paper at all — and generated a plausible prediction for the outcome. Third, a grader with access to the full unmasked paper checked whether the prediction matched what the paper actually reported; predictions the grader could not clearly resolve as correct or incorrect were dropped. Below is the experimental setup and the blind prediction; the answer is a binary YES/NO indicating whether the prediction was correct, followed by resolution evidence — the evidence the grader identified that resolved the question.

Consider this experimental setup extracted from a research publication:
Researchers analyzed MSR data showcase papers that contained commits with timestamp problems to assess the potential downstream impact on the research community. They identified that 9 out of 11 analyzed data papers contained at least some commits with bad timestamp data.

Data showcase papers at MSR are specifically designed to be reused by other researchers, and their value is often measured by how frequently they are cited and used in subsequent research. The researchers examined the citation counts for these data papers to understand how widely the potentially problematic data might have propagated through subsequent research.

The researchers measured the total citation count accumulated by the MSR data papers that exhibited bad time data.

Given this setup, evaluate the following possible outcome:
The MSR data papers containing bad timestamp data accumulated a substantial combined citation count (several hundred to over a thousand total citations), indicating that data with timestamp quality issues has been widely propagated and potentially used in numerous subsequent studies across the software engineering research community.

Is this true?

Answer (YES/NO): NO